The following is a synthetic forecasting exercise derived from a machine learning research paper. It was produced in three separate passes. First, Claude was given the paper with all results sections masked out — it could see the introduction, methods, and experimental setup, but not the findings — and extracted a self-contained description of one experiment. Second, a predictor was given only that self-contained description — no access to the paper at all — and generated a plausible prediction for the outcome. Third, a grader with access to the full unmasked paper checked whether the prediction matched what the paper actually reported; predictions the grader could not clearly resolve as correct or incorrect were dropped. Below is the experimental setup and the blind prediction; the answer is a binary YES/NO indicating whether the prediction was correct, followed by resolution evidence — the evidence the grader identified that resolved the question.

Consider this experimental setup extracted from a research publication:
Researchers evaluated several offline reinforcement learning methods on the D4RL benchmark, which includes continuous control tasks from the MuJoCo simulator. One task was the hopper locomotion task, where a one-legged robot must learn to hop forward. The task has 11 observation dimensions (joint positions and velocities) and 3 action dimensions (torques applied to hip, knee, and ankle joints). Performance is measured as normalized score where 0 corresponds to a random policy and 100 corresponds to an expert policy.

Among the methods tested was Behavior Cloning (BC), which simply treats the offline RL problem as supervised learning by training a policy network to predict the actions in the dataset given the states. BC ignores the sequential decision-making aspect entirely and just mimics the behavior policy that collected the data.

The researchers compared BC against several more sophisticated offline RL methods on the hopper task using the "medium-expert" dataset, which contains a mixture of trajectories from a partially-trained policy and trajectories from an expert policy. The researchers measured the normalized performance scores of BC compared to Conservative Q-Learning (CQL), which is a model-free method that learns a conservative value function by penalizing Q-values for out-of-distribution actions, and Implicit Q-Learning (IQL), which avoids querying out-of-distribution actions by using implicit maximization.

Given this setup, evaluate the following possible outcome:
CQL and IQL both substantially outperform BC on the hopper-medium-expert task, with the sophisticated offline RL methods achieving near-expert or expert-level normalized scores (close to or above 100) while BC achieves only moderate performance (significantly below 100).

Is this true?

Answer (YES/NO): NO